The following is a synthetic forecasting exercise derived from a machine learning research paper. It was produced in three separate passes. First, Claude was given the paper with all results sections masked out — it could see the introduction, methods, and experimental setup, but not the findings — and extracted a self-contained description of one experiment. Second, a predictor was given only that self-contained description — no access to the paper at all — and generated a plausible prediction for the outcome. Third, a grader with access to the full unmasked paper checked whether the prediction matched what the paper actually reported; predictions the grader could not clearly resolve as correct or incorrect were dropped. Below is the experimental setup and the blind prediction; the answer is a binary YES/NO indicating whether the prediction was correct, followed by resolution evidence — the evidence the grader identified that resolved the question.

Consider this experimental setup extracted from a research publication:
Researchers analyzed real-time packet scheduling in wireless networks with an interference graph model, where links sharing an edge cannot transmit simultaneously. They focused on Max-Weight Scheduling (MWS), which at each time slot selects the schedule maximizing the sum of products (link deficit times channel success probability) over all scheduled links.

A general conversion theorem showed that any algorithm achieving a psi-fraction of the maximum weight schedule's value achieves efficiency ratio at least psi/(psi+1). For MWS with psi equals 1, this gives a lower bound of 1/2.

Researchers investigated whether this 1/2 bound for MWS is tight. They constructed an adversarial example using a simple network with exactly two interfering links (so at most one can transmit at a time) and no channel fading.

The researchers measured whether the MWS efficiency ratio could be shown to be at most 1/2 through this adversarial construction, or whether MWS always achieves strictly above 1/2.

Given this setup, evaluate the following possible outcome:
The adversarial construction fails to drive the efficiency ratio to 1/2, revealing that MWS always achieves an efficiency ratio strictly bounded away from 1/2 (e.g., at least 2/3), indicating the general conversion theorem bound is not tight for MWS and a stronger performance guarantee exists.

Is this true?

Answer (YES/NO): NO